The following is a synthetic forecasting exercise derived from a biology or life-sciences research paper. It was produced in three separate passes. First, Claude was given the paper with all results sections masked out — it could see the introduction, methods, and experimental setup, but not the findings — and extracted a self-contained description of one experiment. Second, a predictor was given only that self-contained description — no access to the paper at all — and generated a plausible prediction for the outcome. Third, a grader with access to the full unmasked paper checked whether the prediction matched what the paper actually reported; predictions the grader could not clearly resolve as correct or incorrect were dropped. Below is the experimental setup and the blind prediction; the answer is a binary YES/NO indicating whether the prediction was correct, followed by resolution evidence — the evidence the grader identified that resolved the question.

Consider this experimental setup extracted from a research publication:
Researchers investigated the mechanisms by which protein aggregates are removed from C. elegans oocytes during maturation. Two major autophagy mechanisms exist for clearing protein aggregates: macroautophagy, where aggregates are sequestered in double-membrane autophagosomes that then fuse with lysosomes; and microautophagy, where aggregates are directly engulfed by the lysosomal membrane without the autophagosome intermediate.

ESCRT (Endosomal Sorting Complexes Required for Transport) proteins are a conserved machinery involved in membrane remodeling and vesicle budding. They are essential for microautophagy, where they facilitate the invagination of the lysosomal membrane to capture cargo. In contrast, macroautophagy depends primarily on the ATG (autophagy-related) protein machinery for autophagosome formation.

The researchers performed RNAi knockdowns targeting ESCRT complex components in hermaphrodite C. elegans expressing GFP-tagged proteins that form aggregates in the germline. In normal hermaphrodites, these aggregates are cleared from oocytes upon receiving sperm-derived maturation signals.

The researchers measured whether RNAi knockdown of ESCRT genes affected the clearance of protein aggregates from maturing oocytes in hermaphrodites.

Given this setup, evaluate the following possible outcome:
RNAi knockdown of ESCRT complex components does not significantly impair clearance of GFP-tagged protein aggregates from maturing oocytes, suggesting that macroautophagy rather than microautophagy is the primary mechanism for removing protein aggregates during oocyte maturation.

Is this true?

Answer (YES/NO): NO